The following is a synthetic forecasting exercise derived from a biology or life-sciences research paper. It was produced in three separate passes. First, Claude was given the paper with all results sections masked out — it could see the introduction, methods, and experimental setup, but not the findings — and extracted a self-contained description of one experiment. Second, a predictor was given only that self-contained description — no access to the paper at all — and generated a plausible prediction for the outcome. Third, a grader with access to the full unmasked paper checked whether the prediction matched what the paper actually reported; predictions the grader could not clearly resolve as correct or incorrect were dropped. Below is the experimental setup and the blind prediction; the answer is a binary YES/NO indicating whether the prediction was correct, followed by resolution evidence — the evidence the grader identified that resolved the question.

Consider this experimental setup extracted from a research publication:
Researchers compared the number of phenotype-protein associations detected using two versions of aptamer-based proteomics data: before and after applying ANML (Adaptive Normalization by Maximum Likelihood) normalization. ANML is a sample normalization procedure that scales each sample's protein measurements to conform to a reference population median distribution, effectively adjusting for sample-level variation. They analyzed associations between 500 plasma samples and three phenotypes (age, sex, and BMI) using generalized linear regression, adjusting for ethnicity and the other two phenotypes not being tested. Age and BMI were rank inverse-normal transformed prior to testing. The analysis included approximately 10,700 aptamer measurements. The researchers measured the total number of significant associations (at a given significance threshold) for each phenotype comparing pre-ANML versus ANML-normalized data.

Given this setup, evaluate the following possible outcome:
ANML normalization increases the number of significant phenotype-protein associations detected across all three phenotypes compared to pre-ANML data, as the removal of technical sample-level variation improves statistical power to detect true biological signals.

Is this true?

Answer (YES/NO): NO